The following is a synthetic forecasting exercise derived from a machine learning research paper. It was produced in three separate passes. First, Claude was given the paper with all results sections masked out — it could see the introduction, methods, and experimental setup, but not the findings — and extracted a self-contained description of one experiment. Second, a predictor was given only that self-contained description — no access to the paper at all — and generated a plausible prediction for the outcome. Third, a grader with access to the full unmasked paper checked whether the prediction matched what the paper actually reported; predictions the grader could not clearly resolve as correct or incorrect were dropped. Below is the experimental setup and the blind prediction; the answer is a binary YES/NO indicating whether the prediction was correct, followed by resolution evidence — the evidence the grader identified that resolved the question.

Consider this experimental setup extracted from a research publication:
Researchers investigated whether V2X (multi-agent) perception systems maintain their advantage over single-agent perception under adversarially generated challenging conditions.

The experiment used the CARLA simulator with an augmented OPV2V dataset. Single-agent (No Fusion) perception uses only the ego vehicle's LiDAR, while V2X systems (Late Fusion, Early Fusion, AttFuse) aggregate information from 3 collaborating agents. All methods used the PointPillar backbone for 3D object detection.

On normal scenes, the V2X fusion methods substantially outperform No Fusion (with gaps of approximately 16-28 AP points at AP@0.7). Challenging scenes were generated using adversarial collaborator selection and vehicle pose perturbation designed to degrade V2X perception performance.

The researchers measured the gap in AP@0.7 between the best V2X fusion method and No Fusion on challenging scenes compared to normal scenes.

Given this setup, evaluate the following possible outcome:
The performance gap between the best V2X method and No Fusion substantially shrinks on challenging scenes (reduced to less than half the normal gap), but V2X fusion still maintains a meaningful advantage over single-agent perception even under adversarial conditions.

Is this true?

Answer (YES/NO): NO